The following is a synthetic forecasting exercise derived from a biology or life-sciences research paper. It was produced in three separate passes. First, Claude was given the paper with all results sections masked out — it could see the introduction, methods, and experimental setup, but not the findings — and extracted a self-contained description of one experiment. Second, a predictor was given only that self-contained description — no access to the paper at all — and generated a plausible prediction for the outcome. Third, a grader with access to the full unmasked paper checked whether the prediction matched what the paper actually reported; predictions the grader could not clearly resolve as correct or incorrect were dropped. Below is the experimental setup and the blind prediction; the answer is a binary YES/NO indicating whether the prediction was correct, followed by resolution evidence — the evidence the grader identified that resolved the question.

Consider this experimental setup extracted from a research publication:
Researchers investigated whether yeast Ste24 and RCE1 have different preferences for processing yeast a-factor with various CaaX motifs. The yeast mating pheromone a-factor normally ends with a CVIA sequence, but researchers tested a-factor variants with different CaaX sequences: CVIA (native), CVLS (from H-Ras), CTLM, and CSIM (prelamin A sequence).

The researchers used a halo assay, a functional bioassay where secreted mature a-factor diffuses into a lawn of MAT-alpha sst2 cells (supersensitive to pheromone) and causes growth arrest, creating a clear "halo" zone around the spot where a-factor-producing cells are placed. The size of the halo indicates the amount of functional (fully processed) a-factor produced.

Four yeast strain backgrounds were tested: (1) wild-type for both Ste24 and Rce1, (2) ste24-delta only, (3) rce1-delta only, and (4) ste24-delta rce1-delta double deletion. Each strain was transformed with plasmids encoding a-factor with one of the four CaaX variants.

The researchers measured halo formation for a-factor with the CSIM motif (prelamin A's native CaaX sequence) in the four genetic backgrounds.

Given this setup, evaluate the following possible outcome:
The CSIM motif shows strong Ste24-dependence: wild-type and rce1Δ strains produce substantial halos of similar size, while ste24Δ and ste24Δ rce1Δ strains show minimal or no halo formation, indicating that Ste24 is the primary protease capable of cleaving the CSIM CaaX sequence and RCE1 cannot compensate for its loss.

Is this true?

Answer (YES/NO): NO